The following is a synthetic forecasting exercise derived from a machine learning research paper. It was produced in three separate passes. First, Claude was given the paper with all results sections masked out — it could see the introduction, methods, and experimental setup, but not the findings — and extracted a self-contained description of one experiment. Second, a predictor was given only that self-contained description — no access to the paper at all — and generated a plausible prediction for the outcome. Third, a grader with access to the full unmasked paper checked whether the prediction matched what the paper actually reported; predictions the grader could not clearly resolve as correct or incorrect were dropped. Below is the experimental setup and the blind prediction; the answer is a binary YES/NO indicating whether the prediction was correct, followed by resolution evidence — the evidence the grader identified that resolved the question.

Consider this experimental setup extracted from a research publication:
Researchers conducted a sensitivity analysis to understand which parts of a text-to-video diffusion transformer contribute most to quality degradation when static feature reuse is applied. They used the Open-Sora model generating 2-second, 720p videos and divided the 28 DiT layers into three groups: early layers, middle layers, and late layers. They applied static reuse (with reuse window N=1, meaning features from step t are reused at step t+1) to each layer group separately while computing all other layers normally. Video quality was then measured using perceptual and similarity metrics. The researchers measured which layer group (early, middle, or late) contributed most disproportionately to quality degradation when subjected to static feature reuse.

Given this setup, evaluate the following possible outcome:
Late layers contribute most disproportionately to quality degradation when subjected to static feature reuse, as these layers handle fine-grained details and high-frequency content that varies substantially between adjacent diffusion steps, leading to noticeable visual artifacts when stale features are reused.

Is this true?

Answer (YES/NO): YES